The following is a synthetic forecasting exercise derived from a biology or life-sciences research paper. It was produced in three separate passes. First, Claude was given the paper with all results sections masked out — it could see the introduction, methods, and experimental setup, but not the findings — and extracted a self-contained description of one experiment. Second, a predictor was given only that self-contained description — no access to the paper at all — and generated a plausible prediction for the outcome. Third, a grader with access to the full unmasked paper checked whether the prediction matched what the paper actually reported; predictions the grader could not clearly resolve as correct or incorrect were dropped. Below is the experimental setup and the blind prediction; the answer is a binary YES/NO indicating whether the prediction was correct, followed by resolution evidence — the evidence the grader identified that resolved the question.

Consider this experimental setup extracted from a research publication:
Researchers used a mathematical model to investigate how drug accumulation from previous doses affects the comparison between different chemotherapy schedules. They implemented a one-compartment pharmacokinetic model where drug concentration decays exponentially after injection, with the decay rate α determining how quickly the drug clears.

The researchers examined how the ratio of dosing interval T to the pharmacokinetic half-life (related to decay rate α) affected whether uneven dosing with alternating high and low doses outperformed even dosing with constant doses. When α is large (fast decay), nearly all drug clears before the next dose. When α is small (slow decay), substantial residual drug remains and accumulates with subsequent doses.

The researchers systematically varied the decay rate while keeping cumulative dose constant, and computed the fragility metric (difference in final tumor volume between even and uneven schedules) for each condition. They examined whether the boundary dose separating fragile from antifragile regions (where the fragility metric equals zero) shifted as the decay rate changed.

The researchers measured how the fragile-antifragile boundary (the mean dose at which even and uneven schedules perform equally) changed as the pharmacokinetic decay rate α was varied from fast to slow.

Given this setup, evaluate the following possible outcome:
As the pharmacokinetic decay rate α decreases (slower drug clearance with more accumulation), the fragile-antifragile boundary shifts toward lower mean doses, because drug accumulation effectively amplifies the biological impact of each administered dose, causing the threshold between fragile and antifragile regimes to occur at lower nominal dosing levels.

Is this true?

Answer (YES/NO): YES